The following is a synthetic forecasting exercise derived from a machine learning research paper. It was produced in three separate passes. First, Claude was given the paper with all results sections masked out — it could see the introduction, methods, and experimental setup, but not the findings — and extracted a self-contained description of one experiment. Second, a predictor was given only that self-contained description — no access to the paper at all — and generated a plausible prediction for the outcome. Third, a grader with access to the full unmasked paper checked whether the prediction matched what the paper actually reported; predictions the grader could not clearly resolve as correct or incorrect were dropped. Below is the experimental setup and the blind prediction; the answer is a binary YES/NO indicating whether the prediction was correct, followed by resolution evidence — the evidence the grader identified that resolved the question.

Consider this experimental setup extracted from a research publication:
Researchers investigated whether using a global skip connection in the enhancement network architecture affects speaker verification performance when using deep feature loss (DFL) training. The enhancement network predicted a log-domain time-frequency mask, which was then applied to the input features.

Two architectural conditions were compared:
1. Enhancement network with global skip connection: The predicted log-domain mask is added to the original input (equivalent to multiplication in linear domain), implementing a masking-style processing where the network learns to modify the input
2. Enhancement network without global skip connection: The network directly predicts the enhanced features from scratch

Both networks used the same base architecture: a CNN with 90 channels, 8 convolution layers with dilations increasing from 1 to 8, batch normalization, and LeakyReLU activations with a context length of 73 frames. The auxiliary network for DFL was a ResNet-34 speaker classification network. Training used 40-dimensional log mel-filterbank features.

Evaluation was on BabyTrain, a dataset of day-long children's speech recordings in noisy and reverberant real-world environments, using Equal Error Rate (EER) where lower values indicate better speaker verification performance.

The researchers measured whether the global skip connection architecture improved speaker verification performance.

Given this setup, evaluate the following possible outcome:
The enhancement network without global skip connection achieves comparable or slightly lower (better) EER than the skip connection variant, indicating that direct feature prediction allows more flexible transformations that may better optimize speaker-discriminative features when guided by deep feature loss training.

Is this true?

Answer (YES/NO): NO